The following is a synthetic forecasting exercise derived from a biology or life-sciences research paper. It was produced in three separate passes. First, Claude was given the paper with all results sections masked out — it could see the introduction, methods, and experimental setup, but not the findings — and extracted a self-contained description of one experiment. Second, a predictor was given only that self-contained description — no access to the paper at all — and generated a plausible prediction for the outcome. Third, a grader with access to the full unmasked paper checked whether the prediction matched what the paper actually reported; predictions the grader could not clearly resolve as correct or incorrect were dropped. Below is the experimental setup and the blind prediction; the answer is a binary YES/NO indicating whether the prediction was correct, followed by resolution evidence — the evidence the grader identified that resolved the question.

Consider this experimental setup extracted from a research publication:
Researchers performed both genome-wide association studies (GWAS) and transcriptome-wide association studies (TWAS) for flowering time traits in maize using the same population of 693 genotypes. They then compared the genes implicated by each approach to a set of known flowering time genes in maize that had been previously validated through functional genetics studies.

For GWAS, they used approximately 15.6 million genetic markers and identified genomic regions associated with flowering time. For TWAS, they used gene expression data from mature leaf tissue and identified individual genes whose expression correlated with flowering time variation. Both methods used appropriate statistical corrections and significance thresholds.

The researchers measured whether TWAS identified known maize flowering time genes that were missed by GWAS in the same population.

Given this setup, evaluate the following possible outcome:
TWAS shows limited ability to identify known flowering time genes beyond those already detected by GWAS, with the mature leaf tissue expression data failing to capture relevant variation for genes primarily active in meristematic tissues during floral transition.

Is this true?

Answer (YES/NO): NO